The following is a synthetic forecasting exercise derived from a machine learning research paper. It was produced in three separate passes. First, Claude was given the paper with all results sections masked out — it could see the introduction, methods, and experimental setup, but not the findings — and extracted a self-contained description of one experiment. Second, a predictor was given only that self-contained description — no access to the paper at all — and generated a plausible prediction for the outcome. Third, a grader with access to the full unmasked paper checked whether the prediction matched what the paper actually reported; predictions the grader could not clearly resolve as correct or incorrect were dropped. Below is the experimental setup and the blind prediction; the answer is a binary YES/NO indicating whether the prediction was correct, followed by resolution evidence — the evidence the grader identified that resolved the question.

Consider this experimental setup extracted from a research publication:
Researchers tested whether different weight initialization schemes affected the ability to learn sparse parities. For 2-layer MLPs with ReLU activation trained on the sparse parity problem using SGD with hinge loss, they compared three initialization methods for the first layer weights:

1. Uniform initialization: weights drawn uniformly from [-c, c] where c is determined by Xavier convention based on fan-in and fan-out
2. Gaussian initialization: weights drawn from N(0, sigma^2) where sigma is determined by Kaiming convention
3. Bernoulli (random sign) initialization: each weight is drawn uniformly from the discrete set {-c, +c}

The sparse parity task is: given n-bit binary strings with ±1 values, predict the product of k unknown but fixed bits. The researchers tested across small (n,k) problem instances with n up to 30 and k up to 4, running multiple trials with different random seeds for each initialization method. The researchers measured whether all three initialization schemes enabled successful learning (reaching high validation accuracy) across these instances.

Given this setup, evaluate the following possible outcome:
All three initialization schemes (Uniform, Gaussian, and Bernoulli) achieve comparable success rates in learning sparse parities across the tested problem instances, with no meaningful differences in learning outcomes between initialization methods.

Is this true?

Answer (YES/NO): YES